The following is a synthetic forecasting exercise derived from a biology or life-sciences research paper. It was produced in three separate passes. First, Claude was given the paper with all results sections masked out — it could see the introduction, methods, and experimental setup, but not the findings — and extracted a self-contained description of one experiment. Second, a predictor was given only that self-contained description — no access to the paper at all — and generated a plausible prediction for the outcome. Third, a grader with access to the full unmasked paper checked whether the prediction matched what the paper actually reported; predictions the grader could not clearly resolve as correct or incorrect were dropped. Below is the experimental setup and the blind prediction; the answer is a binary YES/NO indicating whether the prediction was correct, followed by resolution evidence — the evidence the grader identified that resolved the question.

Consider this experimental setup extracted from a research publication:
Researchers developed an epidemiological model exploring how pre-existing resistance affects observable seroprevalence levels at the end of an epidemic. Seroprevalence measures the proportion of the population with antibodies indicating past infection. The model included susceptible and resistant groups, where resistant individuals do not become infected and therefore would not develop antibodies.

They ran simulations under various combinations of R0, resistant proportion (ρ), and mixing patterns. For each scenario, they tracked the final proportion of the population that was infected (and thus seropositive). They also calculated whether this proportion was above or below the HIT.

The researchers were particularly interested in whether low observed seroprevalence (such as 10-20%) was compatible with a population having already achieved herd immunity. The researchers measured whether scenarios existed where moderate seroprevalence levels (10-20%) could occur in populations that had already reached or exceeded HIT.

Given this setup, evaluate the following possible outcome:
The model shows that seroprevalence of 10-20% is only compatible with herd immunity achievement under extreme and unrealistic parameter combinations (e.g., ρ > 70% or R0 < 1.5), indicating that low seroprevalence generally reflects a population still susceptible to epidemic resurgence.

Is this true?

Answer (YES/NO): NO